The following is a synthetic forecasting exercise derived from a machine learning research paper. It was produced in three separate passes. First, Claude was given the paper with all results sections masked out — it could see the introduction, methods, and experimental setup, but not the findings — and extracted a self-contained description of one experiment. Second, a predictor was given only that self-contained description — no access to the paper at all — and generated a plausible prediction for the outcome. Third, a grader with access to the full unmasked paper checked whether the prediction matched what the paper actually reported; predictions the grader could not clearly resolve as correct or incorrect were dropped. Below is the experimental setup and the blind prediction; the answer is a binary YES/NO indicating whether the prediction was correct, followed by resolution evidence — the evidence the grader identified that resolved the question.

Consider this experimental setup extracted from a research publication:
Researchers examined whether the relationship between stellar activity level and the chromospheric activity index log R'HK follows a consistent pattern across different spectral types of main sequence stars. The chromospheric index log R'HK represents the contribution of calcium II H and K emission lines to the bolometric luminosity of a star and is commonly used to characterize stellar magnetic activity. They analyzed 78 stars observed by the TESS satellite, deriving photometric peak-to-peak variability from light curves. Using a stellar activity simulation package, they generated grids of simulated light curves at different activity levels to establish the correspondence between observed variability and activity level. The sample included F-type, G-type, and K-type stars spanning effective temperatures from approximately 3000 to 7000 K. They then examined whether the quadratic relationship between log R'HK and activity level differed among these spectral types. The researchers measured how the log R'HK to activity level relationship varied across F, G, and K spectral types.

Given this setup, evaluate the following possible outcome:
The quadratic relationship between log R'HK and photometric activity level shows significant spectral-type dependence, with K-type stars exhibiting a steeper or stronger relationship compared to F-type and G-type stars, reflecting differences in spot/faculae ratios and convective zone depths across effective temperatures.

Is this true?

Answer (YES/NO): NO